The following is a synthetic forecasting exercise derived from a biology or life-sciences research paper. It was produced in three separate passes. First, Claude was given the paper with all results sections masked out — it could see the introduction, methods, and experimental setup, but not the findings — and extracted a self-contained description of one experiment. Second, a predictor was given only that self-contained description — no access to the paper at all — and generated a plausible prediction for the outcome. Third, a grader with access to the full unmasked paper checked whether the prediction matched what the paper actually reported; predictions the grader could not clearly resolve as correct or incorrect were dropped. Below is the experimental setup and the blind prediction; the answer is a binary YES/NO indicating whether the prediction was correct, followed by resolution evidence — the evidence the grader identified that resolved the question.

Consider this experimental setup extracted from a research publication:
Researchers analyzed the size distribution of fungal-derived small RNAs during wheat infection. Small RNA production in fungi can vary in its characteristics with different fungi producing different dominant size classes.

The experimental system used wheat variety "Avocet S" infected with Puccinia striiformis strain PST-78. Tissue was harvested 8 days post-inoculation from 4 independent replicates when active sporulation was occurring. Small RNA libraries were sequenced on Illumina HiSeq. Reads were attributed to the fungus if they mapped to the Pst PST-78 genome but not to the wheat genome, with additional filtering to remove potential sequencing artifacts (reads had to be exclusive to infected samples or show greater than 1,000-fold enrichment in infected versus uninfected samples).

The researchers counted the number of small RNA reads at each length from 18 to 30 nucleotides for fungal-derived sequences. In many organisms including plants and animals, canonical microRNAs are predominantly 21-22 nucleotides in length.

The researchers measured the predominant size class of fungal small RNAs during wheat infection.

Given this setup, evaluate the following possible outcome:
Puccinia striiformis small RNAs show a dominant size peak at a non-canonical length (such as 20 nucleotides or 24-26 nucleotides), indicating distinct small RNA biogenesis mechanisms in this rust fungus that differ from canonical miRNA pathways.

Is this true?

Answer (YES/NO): NO